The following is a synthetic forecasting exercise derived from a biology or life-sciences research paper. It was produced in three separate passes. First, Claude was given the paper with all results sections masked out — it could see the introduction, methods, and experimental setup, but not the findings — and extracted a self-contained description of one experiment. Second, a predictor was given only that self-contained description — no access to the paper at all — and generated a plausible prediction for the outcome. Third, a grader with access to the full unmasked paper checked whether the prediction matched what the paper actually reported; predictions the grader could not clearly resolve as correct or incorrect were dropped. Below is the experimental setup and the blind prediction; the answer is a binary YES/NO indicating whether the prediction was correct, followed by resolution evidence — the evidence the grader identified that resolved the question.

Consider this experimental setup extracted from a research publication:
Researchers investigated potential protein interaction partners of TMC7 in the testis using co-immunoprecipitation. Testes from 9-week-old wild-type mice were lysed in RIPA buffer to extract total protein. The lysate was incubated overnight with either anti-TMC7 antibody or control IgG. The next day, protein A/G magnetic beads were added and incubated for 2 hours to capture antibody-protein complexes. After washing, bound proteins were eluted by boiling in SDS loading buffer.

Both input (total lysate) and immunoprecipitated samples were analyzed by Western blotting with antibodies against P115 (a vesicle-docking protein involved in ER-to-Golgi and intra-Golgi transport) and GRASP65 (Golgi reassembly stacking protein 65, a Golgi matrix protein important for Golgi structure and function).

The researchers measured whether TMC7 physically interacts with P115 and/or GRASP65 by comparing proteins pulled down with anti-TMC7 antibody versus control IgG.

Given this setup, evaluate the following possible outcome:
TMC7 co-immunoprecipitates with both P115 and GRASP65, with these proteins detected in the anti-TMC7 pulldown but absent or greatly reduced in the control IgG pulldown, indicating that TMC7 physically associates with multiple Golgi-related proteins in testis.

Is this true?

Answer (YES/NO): YES